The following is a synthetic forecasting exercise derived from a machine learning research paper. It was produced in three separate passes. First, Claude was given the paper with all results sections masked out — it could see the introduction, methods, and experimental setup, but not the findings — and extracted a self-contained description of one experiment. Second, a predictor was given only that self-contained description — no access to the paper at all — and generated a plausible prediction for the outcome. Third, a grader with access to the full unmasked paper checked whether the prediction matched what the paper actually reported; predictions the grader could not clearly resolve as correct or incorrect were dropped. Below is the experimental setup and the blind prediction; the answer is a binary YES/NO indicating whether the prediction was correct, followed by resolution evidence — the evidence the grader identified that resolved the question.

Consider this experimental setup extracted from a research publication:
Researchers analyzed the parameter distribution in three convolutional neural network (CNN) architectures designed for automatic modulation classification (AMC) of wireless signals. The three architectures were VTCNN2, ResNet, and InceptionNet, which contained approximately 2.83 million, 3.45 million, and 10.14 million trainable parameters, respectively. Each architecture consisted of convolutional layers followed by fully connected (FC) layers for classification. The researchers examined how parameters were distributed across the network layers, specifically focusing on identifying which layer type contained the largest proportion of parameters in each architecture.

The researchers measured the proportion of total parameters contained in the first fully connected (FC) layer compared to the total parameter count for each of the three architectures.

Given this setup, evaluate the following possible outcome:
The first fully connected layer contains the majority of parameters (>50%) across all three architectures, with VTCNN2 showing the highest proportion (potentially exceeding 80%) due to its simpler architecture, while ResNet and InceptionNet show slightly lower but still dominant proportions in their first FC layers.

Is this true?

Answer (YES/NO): NO